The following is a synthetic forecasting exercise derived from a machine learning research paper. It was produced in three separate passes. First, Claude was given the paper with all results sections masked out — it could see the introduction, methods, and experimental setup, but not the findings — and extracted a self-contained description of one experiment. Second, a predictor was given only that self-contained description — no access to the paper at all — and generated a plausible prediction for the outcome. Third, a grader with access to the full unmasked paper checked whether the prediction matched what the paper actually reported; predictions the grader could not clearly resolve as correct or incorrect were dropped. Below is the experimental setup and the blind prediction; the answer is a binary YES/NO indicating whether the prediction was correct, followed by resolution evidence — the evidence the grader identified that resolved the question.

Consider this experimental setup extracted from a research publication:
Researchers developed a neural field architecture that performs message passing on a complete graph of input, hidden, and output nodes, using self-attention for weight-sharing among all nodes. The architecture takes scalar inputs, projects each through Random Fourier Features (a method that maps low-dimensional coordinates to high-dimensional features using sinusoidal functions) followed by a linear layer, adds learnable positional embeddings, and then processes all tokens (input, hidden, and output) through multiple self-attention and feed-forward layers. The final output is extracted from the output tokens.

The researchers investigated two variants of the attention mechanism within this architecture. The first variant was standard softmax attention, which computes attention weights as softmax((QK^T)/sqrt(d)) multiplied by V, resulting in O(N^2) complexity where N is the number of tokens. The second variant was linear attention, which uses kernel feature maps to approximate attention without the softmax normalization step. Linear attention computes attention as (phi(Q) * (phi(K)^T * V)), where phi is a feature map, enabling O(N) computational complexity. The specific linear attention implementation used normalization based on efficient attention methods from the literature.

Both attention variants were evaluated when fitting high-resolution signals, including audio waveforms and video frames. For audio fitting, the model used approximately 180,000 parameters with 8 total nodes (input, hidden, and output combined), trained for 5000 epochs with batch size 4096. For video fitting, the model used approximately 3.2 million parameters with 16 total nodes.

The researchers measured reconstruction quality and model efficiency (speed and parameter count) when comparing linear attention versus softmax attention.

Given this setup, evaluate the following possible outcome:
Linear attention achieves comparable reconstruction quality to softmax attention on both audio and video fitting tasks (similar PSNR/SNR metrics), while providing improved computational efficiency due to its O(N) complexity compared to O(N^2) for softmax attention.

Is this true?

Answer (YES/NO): NO